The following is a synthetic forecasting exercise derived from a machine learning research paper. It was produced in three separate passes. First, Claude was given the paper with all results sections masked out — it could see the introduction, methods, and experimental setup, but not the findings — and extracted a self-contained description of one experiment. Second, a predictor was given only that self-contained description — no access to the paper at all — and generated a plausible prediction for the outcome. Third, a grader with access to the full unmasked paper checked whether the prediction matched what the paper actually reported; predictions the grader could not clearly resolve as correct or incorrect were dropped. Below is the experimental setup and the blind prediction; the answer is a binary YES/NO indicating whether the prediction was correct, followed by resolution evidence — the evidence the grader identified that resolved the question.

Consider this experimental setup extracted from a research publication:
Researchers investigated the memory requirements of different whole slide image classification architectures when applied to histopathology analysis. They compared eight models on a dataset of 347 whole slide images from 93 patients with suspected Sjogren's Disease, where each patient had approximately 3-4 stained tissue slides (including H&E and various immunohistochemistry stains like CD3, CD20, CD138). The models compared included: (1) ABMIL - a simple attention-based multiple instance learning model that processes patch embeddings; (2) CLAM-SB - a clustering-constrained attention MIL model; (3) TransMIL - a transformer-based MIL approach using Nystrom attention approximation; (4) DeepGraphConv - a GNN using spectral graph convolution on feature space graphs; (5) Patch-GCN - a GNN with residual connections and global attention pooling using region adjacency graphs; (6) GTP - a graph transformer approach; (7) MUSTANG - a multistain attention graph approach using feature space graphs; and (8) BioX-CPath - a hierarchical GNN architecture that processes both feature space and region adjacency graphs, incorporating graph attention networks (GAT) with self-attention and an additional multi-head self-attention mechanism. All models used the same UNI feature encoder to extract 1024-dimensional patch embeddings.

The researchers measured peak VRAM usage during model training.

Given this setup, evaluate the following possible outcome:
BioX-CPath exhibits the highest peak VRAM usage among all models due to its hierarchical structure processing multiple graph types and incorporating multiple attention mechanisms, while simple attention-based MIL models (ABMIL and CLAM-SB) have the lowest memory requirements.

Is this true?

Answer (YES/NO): YES